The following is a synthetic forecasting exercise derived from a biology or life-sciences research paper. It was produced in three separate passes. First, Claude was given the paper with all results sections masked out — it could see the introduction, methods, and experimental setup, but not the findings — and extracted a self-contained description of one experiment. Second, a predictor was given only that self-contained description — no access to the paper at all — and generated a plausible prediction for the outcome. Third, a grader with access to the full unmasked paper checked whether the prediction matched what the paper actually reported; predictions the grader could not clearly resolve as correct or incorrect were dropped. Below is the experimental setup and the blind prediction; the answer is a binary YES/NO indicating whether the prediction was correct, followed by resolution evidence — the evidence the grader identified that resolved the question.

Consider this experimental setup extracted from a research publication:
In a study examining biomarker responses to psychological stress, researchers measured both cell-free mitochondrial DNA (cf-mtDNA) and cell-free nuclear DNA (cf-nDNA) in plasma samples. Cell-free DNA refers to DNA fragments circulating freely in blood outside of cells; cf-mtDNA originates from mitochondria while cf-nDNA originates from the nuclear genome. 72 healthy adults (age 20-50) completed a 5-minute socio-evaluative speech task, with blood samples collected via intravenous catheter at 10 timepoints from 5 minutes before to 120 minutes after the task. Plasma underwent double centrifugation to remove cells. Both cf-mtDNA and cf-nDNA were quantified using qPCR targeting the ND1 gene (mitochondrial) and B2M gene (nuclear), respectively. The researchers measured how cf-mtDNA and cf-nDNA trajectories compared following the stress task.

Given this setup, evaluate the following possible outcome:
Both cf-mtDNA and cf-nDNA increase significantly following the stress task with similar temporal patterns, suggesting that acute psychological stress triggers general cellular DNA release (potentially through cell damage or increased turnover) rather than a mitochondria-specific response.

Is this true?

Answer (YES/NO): NO